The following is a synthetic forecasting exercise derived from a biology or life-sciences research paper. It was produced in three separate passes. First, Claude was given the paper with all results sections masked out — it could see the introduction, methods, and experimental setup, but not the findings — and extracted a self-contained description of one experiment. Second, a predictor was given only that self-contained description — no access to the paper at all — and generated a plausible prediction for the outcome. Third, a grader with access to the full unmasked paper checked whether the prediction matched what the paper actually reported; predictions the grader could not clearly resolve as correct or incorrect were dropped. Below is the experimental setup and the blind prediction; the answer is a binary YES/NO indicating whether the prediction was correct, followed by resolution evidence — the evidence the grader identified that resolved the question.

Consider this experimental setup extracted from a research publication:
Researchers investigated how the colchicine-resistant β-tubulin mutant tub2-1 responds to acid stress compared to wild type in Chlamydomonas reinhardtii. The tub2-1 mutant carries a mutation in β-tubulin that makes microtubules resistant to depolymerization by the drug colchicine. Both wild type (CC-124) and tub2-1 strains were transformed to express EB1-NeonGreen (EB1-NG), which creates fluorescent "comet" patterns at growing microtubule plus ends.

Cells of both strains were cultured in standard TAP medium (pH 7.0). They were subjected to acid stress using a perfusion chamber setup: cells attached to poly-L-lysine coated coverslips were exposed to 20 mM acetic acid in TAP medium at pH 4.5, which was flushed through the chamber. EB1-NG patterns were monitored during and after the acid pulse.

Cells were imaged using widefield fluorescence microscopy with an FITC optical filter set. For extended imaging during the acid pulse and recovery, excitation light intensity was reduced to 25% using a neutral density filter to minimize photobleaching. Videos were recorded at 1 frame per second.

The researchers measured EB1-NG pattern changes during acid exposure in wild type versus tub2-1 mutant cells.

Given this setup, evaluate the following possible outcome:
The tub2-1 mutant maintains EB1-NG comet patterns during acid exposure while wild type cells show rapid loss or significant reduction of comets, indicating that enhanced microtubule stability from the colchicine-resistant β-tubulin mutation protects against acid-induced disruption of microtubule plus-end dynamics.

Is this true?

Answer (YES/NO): NO